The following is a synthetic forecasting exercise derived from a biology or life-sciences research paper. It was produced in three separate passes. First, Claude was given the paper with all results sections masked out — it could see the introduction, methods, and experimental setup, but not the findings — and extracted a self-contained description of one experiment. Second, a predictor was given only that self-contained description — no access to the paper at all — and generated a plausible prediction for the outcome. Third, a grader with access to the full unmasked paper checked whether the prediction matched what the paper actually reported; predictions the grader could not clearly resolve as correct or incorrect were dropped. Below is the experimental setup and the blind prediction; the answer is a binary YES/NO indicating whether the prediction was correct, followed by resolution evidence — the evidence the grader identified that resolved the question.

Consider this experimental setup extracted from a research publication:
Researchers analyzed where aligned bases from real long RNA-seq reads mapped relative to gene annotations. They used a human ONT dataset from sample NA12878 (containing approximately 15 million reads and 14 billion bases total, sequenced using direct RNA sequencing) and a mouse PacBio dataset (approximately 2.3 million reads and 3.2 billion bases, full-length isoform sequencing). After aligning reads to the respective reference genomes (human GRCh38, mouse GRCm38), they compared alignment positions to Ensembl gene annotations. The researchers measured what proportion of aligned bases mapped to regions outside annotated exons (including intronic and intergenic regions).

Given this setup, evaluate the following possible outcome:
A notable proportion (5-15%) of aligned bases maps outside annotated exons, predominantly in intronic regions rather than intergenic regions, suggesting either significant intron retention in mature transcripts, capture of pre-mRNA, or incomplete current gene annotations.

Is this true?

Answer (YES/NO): YES